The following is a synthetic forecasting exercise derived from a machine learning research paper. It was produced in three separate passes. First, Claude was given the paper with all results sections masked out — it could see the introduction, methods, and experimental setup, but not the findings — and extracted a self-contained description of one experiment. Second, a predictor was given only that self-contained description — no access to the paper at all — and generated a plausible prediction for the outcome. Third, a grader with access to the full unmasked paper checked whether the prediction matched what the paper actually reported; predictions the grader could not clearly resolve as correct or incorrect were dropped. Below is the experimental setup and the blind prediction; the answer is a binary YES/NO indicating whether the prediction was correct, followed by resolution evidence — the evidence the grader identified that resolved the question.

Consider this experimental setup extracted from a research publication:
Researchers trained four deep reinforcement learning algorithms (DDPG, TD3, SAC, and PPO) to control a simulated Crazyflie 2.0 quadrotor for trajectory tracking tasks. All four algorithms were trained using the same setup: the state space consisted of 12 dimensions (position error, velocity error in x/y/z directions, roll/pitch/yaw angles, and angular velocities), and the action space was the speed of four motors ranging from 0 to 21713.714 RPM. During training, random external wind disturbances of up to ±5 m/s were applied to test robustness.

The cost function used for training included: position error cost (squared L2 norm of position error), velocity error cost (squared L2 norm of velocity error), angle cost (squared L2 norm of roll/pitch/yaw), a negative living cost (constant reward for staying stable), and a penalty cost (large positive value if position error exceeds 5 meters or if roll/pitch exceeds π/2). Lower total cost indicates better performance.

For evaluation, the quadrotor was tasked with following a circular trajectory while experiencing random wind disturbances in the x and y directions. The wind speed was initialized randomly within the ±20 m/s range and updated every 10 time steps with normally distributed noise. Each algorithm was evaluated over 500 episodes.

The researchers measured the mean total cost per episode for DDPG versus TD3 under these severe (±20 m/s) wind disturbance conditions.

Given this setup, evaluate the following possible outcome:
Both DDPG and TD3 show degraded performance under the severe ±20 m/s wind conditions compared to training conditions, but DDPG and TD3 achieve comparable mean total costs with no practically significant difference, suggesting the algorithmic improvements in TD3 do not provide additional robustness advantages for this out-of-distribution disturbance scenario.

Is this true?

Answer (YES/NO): NO